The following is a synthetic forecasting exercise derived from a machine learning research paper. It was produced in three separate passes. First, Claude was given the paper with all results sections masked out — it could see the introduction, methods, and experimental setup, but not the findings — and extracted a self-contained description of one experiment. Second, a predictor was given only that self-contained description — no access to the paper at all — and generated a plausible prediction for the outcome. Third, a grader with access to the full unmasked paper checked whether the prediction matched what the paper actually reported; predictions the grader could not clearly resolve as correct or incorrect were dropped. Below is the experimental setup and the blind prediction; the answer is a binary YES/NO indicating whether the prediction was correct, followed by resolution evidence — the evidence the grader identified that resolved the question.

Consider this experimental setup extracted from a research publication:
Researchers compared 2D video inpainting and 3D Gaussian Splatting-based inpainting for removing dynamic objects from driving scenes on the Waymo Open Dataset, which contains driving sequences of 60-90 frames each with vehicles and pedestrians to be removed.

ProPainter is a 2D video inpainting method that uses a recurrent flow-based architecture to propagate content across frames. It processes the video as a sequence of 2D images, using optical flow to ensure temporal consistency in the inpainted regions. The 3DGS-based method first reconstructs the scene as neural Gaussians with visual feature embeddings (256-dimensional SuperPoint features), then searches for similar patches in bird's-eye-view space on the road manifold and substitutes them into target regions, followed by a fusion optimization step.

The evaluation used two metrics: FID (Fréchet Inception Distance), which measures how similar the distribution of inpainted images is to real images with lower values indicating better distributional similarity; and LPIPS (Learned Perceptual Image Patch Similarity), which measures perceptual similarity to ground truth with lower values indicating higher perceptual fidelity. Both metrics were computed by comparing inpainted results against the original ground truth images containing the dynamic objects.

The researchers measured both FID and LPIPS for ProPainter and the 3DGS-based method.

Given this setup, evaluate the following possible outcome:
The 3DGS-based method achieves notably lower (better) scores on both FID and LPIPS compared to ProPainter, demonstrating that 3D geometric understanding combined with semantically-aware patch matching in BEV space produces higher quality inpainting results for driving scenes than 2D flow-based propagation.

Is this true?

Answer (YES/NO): NO